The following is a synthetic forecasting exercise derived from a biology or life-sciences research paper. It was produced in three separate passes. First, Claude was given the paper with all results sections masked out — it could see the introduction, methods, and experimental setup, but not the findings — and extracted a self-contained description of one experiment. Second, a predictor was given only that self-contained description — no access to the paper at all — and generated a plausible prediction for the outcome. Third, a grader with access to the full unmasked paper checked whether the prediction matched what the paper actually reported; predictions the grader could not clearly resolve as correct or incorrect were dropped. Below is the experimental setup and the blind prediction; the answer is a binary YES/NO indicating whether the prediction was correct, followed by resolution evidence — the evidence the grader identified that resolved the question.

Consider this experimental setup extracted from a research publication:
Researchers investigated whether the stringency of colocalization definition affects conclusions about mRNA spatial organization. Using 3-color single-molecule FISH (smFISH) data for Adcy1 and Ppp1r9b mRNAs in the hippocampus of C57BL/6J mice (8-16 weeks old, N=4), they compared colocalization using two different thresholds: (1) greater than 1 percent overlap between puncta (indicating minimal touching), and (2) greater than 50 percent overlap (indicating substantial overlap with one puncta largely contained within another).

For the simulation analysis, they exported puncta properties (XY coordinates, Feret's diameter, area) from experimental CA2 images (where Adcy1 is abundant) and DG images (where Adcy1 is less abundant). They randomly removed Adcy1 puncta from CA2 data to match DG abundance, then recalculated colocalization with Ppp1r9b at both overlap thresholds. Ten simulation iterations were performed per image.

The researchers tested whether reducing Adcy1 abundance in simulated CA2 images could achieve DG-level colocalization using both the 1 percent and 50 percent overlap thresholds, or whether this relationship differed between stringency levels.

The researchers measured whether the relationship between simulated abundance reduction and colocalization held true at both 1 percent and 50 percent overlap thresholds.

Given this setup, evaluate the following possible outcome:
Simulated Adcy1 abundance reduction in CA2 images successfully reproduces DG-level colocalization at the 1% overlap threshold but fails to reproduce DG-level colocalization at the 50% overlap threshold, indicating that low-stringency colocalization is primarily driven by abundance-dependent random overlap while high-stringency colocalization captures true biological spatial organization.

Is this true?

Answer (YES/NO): NO